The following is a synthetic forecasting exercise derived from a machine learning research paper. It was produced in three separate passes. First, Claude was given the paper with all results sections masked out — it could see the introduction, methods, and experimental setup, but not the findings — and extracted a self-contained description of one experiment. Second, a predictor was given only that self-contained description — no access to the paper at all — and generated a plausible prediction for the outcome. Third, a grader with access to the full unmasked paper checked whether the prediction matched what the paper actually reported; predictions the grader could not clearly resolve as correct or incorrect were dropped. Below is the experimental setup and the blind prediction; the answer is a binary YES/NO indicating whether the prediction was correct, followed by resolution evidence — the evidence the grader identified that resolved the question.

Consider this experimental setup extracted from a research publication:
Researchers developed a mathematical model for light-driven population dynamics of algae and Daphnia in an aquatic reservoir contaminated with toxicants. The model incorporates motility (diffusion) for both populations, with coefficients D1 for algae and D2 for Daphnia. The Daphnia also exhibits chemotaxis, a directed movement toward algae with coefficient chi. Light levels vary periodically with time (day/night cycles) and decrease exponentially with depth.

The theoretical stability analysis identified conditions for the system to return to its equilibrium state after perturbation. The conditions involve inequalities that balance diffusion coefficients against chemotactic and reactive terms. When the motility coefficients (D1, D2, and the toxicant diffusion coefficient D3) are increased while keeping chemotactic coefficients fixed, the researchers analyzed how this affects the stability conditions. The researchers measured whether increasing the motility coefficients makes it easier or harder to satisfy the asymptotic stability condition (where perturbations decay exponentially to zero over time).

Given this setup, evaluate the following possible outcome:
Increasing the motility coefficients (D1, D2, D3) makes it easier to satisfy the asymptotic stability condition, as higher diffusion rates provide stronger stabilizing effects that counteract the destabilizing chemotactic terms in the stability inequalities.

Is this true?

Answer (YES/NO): YES